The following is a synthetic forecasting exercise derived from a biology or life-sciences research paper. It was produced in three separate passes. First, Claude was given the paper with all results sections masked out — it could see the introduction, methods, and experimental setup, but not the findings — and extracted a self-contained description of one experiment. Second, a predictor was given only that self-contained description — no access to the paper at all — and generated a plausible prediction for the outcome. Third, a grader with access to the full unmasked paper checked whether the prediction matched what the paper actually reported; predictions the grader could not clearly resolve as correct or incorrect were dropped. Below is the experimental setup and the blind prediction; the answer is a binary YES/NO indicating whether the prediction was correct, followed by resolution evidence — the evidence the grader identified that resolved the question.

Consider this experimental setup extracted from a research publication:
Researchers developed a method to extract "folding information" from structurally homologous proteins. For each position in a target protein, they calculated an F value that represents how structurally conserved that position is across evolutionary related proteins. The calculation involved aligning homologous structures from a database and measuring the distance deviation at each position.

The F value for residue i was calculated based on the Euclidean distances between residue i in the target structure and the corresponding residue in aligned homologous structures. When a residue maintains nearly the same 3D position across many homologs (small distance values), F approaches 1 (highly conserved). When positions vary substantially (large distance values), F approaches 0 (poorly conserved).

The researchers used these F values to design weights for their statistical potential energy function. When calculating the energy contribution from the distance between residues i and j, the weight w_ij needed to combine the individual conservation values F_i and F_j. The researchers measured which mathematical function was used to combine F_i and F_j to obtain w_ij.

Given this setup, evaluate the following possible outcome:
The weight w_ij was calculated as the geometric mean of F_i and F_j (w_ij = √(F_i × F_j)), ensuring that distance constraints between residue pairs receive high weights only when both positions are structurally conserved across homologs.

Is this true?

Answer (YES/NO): NO